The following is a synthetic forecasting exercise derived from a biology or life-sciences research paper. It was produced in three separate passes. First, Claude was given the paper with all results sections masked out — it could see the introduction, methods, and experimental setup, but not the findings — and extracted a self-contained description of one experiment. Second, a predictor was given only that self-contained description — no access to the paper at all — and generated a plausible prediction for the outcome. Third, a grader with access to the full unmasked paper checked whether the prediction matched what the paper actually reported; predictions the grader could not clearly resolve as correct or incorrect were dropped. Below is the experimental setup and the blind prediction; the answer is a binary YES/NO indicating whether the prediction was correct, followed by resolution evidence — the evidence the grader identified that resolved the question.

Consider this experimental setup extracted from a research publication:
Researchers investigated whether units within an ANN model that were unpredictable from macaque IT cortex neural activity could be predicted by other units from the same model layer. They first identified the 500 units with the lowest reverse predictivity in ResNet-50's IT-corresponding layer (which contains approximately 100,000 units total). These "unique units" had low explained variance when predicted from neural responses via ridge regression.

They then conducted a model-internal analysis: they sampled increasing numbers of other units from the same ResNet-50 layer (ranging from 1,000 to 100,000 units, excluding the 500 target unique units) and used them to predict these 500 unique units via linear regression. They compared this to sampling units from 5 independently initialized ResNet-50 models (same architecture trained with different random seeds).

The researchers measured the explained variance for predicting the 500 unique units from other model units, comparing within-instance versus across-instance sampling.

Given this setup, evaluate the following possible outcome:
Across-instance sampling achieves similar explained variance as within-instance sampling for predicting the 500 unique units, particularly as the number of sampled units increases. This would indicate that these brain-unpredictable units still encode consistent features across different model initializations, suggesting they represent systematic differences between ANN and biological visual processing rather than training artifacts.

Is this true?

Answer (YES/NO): NO